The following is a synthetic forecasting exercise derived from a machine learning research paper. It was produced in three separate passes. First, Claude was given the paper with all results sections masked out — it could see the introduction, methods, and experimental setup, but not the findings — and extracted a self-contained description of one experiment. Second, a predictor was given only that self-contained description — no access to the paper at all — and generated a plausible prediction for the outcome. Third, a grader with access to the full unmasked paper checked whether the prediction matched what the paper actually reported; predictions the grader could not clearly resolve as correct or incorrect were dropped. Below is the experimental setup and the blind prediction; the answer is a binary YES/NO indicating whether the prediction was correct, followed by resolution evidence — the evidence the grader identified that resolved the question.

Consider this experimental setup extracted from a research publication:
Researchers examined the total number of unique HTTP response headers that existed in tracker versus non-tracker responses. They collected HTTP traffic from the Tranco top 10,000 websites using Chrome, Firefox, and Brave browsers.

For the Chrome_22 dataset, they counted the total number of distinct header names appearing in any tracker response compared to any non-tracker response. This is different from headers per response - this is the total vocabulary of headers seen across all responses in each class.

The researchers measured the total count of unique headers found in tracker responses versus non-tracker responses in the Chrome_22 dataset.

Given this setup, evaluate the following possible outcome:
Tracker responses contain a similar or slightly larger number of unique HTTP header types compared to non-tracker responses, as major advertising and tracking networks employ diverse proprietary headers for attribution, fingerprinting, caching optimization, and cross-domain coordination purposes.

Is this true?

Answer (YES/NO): NO